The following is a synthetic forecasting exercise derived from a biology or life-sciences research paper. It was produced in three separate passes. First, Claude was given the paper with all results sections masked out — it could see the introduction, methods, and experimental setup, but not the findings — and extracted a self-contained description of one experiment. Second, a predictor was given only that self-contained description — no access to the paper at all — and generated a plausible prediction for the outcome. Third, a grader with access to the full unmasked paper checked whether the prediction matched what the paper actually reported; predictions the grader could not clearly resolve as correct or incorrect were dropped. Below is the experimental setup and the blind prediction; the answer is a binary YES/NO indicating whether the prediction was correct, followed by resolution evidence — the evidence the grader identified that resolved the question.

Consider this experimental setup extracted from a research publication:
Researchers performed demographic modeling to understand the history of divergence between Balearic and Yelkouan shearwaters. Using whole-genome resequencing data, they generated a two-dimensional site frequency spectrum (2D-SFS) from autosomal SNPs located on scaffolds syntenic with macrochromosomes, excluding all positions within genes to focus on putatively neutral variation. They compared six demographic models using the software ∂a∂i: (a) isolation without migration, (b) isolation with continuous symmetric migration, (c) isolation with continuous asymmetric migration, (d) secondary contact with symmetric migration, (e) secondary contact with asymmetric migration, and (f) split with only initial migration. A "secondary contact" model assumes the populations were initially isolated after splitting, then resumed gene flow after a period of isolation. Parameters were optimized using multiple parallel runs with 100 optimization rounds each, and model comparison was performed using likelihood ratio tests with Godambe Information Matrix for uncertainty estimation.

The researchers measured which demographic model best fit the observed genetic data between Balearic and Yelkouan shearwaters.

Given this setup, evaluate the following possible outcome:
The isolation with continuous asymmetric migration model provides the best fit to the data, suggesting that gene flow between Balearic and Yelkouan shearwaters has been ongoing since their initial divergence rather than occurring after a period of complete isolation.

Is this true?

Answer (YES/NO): NO